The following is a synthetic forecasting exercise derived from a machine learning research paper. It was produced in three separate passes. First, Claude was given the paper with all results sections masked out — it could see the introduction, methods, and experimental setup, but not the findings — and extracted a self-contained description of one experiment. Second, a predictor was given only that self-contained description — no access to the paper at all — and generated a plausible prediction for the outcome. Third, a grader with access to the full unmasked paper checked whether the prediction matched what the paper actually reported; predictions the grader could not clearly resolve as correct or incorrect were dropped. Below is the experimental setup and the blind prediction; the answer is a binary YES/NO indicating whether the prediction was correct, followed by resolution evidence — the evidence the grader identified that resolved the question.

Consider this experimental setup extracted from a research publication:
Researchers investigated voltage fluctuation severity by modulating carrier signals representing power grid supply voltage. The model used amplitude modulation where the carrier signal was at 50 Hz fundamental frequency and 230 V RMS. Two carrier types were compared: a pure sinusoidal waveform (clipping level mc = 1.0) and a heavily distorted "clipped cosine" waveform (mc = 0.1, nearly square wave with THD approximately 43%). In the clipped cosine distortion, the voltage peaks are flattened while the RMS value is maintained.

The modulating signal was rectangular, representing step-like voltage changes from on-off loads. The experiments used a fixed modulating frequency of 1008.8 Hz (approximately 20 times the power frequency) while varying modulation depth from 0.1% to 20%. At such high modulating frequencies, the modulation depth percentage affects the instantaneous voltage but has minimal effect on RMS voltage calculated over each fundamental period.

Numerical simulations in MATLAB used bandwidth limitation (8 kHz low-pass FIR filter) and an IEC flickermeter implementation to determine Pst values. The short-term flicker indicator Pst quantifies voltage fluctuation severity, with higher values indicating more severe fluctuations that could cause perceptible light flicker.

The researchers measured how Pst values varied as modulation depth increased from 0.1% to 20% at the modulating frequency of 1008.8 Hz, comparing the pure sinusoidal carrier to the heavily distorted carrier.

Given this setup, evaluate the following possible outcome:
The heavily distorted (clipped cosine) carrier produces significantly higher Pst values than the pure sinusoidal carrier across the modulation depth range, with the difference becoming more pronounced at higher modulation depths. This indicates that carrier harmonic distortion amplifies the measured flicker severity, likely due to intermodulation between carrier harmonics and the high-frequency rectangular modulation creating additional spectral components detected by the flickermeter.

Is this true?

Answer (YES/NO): YES